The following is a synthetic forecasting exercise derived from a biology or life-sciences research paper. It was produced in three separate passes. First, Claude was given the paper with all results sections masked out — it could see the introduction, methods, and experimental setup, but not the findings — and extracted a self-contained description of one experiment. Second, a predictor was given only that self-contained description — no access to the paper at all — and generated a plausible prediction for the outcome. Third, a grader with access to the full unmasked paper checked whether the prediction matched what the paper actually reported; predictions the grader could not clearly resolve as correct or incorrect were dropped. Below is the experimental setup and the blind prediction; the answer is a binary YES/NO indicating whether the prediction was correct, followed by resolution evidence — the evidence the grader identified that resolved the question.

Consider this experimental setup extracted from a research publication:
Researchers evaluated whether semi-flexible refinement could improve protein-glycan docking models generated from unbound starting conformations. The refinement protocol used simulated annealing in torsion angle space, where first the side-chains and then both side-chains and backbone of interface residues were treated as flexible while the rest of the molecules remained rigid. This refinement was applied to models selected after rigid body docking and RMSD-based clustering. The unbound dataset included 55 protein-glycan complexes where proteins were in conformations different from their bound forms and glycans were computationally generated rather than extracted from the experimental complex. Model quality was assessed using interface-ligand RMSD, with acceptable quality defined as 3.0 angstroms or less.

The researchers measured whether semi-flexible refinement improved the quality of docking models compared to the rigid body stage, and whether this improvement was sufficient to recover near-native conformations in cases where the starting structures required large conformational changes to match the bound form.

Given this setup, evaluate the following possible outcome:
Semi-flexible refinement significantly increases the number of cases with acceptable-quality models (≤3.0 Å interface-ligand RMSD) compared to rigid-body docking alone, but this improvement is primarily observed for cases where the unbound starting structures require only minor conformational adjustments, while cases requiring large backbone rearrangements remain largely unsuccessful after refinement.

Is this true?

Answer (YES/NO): NO